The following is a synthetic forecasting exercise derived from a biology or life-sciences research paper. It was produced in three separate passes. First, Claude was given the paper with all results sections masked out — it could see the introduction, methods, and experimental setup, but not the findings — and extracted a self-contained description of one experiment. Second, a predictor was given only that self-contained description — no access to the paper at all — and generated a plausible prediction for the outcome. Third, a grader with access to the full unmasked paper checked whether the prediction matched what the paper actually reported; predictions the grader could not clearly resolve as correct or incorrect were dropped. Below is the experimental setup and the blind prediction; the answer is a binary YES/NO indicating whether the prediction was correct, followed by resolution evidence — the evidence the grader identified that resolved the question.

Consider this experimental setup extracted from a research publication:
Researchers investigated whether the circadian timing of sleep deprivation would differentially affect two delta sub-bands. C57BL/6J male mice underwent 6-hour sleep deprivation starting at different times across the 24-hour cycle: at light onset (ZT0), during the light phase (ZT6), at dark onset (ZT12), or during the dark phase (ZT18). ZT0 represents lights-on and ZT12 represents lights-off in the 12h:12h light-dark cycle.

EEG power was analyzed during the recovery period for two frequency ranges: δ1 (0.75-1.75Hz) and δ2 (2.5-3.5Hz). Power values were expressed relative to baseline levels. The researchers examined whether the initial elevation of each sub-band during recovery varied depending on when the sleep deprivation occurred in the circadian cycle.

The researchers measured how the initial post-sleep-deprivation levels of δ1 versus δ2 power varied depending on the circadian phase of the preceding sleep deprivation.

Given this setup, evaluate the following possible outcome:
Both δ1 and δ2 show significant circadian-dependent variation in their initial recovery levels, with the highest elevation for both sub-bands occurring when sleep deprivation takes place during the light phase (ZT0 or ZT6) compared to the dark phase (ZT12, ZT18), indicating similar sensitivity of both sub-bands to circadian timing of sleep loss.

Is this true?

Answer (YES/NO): NO